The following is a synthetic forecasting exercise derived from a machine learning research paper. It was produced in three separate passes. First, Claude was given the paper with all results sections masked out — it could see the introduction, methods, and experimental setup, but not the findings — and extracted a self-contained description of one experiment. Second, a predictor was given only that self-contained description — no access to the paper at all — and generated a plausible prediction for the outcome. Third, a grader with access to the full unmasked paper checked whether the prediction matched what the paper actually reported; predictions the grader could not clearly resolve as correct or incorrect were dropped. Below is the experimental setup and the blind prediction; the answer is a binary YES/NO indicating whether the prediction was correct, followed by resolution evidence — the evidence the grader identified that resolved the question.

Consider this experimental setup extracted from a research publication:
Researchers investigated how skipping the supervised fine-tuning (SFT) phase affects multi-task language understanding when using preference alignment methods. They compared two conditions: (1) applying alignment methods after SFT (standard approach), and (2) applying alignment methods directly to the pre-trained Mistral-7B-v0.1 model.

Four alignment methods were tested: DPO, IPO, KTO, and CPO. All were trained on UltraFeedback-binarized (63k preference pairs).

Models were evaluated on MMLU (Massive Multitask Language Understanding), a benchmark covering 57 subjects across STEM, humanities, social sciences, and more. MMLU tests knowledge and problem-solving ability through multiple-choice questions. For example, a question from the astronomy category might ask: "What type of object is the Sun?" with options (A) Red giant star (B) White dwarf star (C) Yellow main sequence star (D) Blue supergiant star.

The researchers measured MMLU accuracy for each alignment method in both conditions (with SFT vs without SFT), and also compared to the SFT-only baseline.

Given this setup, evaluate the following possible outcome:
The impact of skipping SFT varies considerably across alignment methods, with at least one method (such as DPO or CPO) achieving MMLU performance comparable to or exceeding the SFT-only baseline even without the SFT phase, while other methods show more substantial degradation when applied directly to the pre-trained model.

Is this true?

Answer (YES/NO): NO